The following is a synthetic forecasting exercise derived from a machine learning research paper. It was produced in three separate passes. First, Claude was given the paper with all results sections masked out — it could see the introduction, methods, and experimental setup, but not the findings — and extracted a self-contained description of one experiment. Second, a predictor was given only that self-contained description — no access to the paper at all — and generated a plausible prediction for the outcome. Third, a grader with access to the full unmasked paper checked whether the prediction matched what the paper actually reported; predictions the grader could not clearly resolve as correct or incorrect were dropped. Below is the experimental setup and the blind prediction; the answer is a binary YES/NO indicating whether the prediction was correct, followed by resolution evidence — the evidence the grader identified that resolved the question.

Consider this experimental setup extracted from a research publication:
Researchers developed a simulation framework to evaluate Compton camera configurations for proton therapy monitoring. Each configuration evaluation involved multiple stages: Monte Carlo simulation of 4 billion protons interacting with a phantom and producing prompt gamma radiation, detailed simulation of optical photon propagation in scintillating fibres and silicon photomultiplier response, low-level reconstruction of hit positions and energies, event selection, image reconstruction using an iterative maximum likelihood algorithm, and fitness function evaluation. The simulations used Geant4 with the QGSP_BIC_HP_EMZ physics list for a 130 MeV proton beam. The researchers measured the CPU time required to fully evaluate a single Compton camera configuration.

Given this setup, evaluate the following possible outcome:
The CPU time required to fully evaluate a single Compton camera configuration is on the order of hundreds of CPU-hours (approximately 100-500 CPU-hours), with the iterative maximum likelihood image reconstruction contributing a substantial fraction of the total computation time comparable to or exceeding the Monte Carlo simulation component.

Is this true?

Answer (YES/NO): NO